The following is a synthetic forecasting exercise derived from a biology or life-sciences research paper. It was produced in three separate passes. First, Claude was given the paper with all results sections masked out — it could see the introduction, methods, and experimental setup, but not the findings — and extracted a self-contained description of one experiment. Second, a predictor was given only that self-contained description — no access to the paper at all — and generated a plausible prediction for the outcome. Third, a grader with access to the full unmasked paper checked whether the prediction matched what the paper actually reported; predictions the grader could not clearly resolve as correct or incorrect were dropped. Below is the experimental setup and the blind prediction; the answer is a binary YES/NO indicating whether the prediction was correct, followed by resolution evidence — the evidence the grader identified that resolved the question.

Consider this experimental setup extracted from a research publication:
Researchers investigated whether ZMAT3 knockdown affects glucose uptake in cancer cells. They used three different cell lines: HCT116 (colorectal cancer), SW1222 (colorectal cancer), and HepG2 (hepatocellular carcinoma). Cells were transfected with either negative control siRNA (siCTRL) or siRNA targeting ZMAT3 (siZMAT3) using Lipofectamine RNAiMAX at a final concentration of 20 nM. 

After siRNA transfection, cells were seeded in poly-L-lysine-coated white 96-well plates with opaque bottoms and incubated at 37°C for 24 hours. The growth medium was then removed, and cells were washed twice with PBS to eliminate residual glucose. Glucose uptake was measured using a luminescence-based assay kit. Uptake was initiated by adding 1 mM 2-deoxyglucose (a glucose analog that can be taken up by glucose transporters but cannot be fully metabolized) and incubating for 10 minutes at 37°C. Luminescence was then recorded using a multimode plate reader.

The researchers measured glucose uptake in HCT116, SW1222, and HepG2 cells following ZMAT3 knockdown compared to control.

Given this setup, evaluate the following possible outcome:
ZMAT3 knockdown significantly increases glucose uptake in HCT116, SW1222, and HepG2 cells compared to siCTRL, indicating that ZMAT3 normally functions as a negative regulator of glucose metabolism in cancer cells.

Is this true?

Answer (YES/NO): YES